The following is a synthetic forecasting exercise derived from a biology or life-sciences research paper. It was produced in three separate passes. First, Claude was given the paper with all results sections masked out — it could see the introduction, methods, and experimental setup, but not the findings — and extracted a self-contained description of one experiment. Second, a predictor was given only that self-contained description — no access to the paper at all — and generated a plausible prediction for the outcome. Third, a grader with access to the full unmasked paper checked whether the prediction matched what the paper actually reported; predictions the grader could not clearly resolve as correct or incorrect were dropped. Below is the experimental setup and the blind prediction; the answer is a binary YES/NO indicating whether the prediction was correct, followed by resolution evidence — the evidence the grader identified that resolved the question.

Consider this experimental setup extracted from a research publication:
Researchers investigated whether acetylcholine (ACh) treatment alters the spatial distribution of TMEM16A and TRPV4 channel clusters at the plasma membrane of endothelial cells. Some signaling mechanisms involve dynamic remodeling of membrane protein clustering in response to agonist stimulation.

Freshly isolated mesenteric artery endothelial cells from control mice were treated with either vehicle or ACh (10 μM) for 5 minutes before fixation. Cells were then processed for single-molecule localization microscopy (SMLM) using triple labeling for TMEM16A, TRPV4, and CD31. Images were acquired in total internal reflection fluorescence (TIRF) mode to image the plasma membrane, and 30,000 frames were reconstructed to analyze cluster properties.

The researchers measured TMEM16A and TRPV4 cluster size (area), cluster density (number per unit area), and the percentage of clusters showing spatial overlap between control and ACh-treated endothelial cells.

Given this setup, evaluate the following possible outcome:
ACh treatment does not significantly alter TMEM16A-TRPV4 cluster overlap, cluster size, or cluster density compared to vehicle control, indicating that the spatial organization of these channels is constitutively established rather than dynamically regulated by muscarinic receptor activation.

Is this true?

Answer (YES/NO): YES